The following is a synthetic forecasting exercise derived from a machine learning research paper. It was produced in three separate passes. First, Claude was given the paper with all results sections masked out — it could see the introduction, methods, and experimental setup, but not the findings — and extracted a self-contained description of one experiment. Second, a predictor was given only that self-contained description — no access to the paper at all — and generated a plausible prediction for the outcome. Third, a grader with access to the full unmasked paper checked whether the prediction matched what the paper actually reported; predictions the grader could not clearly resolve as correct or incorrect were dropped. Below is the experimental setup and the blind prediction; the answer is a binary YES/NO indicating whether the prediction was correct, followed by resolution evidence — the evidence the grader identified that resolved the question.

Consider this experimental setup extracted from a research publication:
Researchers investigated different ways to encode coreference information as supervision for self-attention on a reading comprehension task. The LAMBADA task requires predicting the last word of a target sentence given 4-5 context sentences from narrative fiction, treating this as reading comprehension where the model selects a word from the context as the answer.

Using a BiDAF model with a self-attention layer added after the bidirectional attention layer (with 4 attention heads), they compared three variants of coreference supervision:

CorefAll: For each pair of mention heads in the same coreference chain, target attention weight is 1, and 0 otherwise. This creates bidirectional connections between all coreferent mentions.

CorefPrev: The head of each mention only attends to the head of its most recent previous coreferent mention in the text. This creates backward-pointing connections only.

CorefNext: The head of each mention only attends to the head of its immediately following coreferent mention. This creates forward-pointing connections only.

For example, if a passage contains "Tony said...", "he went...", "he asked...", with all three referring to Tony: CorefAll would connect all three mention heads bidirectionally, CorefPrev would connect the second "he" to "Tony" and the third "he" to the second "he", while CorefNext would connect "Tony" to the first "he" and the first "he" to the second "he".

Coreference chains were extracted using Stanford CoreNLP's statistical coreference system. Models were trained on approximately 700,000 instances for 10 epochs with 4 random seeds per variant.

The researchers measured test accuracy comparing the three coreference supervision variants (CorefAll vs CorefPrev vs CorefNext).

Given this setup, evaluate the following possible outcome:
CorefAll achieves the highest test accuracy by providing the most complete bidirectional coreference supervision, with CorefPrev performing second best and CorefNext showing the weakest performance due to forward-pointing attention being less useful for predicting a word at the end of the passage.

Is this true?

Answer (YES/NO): NO